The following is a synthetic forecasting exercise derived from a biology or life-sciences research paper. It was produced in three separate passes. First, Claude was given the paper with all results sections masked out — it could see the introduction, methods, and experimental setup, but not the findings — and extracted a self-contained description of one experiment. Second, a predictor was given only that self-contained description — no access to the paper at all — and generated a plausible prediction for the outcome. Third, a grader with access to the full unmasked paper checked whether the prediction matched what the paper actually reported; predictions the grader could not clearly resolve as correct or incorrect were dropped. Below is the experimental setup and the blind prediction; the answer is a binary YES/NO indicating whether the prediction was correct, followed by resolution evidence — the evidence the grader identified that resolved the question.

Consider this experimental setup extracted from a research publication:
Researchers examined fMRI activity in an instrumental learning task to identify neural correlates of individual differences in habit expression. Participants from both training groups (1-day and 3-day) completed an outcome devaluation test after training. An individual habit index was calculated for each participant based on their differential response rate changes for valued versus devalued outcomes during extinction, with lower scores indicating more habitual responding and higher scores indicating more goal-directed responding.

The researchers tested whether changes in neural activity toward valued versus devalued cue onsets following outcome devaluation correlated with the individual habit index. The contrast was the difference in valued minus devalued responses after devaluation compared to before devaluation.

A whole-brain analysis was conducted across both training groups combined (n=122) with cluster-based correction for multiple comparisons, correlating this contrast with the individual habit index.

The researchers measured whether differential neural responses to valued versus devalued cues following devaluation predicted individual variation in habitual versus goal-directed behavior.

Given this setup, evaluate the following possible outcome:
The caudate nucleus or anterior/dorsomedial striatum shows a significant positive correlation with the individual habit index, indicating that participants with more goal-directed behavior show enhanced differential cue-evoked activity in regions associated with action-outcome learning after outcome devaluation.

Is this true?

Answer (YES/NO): NO